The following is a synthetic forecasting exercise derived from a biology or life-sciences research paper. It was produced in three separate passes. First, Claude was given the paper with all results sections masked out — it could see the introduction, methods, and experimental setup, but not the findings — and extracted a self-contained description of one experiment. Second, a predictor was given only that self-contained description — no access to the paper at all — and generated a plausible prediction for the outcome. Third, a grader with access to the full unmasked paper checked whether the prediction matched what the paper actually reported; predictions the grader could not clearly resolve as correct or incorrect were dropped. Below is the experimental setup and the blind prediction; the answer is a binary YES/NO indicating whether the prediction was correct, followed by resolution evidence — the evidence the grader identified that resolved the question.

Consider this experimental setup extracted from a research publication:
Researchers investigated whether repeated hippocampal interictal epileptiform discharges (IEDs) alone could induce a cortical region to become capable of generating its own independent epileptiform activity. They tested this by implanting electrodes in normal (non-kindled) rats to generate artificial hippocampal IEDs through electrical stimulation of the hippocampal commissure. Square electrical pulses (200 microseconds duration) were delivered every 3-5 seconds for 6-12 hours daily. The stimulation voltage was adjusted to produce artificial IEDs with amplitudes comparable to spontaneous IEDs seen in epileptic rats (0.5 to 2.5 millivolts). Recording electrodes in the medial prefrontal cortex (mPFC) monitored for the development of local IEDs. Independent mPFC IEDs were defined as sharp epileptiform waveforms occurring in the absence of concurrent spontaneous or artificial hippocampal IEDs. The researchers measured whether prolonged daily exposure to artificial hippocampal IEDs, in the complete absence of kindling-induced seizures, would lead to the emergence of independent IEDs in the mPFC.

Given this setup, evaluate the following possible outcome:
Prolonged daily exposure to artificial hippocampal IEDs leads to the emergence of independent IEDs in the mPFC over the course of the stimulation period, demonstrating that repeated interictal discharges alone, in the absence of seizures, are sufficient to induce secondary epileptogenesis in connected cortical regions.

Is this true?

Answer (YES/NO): YES